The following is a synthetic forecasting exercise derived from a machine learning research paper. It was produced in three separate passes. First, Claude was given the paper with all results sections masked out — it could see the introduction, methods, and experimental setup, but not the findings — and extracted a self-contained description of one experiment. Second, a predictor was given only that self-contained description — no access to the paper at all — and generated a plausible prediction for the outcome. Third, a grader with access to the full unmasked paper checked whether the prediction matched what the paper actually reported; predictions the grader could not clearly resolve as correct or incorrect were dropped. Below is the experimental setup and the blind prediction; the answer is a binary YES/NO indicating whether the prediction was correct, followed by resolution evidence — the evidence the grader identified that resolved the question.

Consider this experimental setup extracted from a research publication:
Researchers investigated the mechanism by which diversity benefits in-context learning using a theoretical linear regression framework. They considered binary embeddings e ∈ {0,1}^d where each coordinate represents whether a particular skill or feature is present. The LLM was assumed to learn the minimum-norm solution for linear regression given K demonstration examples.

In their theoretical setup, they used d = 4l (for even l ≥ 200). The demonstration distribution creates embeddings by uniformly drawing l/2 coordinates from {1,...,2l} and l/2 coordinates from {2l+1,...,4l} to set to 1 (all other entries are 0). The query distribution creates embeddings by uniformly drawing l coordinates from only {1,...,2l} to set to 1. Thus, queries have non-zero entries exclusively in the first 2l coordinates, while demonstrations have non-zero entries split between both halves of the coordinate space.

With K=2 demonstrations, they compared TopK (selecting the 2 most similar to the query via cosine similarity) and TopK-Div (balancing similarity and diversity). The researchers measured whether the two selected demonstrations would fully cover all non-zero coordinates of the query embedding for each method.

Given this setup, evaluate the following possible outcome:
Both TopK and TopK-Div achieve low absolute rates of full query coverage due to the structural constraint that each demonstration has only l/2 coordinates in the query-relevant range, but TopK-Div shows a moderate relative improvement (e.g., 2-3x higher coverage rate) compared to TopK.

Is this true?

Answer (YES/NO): NO